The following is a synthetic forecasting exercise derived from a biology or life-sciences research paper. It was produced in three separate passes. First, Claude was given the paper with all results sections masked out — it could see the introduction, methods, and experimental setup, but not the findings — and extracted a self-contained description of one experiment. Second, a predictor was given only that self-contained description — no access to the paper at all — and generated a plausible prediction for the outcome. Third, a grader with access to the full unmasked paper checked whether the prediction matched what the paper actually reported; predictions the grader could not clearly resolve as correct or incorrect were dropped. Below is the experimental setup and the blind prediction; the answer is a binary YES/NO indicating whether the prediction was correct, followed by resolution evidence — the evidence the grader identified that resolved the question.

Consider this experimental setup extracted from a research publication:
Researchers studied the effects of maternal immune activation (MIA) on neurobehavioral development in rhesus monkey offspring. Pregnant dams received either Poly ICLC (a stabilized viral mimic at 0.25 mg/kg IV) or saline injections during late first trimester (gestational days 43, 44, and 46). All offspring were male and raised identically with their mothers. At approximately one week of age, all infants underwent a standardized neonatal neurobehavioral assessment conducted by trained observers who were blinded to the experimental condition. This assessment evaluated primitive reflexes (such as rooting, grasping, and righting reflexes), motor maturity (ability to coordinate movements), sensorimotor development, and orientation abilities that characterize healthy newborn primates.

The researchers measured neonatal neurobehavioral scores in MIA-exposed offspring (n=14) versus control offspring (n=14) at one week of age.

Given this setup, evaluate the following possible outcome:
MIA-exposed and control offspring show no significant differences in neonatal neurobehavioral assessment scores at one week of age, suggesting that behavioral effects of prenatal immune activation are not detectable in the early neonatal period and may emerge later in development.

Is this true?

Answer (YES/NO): YES